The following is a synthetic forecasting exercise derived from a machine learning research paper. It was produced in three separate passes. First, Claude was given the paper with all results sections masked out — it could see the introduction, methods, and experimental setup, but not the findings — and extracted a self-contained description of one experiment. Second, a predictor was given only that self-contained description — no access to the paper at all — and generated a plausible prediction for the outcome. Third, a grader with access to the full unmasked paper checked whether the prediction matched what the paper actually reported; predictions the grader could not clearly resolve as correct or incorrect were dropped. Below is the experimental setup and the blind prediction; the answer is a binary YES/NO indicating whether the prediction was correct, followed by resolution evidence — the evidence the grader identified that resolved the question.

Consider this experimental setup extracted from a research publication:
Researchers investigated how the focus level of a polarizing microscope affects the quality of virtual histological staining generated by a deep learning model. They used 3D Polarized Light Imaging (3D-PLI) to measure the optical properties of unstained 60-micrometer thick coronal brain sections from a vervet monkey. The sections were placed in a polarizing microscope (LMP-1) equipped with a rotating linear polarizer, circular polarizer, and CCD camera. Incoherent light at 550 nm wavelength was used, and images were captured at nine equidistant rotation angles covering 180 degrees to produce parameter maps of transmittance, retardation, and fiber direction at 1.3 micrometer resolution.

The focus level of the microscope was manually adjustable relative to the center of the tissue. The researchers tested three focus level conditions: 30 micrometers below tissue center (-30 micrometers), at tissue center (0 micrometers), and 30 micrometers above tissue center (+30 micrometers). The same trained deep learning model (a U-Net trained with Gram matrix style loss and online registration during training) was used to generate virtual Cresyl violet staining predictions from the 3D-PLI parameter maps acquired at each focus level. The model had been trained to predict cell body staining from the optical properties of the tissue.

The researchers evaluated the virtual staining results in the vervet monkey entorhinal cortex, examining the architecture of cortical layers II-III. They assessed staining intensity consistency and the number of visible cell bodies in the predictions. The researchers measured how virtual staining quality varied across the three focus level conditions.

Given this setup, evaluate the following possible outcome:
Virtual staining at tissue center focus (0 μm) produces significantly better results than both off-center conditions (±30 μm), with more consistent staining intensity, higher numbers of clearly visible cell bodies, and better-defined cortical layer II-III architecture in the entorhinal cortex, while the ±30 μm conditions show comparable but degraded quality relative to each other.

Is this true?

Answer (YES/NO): NO